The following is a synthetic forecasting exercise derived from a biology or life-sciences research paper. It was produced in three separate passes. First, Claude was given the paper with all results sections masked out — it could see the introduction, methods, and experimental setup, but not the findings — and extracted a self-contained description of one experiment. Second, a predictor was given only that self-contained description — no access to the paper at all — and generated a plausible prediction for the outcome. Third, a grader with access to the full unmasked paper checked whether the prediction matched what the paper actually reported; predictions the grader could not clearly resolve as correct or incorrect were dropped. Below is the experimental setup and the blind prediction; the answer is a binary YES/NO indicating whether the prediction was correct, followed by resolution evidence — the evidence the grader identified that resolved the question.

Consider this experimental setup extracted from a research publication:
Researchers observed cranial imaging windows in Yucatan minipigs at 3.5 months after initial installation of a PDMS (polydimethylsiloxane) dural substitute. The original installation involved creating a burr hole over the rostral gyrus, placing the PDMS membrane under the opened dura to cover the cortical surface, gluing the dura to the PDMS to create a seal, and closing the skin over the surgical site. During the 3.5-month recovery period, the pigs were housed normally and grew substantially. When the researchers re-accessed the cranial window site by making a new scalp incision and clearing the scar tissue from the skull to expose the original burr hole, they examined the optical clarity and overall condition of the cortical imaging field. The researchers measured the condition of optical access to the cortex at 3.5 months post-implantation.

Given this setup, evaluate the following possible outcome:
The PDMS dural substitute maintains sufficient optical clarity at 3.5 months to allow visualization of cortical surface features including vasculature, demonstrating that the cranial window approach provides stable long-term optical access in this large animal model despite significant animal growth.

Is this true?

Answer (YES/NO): NO